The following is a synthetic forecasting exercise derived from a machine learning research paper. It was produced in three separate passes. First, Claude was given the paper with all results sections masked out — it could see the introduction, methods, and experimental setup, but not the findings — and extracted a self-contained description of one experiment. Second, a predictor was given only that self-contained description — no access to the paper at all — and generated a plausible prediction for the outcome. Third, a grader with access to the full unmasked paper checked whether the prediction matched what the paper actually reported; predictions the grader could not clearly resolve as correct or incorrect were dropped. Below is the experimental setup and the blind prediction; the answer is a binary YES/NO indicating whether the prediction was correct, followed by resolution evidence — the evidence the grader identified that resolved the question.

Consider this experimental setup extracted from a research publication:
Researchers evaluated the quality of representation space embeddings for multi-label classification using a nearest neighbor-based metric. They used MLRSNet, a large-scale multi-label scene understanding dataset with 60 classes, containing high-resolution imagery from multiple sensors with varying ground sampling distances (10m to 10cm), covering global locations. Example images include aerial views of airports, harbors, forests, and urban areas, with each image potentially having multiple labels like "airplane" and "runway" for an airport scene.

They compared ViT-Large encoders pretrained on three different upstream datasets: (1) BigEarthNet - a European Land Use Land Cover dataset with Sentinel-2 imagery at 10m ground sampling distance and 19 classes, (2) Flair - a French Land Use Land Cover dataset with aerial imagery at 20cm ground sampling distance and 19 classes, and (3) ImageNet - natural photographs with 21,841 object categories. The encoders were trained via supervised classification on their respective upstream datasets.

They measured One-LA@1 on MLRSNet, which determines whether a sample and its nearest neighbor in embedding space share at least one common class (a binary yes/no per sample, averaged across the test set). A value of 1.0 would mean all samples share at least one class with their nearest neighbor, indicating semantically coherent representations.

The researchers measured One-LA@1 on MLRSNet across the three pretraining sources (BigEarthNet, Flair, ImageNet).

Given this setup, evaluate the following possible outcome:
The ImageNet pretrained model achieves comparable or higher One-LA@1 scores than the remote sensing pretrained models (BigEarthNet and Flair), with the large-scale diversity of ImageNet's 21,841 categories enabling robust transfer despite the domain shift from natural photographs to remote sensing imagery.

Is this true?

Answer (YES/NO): YES